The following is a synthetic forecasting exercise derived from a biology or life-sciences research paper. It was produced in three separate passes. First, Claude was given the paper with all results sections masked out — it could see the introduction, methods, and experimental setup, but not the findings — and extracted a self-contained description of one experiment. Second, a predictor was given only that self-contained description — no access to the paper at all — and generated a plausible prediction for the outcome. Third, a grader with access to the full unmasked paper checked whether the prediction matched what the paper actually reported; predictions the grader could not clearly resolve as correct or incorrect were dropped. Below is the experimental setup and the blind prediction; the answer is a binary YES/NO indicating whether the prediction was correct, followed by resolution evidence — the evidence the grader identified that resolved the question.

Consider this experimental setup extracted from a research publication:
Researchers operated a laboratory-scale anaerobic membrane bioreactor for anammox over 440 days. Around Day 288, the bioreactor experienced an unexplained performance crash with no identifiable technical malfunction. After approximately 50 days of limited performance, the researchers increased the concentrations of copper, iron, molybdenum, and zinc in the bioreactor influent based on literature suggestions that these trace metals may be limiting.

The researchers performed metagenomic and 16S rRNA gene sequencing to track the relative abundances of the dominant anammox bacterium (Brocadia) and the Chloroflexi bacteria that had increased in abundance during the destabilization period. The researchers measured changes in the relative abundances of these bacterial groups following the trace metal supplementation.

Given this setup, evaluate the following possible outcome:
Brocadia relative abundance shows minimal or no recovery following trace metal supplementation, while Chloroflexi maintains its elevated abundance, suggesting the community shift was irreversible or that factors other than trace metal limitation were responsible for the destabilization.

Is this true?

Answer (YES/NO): NO